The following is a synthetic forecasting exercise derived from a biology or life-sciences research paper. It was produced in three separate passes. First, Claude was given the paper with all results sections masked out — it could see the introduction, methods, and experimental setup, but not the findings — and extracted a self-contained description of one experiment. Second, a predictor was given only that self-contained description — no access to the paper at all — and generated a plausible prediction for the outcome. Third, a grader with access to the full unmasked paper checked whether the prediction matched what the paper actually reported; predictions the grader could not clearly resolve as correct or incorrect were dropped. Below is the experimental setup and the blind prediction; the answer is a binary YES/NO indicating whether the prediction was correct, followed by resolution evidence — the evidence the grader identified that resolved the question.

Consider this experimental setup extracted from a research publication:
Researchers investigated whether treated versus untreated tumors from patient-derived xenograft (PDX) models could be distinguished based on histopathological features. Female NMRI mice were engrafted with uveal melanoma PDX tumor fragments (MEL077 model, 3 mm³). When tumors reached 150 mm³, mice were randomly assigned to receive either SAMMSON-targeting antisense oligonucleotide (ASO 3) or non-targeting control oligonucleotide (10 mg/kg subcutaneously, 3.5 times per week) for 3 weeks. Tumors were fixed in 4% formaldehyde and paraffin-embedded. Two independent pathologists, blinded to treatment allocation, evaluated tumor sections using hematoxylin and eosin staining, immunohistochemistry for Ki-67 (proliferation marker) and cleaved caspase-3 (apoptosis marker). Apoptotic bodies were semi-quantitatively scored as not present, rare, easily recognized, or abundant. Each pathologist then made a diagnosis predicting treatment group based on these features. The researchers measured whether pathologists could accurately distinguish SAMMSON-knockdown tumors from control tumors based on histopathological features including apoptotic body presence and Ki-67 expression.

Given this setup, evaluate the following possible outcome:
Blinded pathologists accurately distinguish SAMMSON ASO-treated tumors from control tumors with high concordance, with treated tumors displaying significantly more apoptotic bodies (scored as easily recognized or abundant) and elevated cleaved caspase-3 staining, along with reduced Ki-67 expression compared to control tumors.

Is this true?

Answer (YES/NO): NO